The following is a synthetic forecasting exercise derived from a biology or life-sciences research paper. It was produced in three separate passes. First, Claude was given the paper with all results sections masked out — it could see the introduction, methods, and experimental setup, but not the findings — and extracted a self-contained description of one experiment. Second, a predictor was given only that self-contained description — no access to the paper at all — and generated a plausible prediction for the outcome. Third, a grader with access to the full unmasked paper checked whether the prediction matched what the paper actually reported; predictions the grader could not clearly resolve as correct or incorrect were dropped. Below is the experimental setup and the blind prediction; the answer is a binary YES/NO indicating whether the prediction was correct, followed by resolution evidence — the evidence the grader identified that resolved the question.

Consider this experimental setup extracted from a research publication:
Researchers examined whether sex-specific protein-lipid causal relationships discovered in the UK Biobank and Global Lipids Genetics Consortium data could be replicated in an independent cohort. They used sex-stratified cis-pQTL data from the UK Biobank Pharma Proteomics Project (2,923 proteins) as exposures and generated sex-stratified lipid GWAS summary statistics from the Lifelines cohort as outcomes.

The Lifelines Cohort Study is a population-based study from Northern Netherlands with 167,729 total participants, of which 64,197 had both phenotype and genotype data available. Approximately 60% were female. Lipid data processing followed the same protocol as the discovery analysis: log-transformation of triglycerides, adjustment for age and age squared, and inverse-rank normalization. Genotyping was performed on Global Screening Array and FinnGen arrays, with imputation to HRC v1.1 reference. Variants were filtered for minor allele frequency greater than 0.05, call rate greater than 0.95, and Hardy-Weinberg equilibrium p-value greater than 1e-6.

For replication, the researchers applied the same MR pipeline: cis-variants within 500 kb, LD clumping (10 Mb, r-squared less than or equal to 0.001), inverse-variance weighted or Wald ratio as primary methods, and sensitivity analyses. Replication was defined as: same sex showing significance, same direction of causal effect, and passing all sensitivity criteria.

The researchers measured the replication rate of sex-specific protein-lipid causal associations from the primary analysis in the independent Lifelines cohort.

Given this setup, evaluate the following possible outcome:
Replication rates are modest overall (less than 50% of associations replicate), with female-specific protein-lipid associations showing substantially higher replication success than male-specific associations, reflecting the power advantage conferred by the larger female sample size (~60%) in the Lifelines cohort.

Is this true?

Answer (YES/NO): YES